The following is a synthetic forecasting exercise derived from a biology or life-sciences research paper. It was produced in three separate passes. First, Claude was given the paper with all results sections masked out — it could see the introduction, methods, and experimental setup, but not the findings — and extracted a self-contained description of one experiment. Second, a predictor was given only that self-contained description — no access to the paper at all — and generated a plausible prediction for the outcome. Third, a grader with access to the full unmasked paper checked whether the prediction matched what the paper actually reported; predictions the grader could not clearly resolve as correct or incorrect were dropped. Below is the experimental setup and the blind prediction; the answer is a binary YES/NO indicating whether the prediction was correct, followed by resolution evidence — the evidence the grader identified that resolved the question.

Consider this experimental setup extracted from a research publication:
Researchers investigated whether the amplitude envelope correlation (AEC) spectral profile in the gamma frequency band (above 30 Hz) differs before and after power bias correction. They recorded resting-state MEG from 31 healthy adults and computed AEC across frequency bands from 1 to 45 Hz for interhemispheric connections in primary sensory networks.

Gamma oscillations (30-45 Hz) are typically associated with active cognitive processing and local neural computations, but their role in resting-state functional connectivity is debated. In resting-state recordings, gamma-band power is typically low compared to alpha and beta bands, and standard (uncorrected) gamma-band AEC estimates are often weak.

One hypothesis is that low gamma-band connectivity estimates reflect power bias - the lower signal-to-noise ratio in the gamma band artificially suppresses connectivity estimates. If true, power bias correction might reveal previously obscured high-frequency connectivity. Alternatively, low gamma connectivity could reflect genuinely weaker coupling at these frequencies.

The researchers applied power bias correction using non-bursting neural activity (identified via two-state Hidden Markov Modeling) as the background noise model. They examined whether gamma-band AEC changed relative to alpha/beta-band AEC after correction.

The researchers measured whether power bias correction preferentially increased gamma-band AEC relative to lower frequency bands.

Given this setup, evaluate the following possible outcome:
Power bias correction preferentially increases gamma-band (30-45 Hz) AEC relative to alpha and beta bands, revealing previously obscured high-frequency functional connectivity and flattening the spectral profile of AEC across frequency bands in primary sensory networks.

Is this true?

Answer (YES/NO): NO